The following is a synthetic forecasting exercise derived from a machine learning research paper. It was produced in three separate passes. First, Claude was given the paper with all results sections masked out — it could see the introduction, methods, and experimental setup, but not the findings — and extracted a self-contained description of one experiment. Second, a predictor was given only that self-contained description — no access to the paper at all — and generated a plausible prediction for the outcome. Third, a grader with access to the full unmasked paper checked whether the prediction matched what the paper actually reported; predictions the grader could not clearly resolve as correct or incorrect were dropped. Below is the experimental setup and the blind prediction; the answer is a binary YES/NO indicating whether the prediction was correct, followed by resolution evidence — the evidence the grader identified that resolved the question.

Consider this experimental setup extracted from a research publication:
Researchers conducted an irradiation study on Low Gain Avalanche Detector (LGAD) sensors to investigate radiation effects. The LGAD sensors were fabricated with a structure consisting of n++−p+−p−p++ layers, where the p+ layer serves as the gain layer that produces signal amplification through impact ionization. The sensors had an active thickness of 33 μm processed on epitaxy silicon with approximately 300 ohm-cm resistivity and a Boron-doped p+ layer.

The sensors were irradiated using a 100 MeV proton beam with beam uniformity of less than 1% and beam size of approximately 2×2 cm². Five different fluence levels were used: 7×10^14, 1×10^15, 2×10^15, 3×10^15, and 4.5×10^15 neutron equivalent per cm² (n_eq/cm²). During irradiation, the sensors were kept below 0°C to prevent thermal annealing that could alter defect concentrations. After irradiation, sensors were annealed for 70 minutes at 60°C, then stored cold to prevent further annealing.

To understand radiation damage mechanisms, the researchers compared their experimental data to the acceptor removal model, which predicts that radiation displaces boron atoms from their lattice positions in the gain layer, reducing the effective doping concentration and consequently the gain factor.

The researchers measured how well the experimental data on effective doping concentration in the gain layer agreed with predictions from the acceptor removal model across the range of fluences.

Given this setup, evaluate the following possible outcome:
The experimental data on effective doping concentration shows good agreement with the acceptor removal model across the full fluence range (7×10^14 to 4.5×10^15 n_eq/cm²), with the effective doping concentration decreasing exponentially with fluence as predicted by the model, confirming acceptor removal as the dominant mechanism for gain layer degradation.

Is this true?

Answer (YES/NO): YES